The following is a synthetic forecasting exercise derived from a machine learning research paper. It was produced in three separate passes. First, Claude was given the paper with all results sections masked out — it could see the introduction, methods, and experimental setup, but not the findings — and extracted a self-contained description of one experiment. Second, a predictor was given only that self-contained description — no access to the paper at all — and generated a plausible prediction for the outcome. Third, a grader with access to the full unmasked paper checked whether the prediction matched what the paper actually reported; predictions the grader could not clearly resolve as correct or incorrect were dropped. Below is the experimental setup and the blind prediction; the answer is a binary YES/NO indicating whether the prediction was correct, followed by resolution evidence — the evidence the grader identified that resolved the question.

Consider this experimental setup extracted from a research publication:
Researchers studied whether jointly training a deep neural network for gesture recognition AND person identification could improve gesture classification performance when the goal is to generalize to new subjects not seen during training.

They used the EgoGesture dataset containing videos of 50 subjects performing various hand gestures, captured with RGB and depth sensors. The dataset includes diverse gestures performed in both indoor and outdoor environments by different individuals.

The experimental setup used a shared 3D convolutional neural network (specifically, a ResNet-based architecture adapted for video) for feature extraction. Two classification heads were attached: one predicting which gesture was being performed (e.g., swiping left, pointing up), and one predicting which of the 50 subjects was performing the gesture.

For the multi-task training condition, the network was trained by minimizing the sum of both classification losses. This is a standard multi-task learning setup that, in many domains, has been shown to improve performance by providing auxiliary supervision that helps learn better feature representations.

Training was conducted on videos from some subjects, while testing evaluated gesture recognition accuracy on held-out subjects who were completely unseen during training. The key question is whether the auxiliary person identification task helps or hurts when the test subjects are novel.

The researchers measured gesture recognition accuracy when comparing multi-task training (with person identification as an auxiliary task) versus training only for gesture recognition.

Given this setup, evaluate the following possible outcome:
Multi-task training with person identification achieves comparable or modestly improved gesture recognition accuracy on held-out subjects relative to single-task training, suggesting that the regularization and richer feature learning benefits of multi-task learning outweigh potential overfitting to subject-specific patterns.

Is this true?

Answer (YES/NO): NO